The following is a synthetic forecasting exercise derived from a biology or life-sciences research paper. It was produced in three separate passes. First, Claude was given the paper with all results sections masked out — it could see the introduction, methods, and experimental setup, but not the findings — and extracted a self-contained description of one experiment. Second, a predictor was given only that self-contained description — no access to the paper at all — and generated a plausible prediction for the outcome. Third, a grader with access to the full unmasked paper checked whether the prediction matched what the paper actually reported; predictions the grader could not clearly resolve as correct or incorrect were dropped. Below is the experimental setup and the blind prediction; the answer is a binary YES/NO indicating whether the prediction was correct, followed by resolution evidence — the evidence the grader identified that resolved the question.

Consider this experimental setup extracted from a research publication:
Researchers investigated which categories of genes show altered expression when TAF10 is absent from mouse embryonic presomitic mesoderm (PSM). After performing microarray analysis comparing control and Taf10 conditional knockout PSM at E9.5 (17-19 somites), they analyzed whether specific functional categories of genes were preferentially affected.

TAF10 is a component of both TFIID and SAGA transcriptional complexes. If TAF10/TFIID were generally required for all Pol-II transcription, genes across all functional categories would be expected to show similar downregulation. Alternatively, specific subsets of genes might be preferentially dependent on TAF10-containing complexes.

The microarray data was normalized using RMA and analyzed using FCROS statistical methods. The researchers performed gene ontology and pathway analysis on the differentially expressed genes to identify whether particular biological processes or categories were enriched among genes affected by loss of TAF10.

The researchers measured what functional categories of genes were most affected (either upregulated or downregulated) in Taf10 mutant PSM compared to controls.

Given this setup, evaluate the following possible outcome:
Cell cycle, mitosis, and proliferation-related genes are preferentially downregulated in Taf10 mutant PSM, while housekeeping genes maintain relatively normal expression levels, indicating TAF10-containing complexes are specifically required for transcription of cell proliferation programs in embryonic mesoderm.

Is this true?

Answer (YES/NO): NO